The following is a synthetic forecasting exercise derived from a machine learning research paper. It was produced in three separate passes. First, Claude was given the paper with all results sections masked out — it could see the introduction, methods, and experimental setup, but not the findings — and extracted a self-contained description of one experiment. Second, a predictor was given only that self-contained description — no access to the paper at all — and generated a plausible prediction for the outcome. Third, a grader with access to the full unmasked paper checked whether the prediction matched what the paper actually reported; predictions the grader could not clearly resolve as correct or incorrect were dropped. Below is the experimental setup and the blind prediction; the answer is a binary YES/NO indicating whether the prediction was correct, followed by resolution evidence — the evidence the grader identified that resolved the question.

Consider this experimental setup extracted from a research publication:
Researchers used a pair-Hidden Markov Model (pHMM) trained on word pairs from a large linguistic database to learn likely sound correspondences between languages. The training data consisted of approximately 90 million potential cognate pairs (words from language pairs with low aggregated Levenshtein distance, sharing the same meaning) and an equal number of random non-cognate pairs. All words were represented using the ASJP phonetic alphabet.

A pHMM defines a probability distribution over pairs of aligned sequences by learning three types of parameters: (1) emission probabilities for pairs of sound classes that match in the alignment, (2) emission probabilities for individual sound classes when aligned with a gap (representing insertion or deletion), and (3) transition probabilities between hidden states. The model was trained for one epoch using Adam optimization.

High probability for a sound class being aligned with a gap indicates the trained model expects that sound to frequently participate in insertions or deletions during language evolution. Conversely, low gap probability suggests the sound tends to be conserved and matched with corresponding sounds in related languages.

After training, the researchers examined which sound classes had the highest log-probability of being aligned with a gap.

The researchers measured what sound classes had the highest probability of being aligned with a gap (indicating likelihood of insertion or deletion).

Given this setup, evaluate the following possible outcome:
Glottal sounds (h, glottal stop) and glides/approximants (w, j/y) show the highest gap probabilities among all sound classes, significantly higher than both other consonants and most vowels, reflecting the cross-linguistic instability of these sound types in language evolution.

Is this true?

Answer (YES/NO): NO